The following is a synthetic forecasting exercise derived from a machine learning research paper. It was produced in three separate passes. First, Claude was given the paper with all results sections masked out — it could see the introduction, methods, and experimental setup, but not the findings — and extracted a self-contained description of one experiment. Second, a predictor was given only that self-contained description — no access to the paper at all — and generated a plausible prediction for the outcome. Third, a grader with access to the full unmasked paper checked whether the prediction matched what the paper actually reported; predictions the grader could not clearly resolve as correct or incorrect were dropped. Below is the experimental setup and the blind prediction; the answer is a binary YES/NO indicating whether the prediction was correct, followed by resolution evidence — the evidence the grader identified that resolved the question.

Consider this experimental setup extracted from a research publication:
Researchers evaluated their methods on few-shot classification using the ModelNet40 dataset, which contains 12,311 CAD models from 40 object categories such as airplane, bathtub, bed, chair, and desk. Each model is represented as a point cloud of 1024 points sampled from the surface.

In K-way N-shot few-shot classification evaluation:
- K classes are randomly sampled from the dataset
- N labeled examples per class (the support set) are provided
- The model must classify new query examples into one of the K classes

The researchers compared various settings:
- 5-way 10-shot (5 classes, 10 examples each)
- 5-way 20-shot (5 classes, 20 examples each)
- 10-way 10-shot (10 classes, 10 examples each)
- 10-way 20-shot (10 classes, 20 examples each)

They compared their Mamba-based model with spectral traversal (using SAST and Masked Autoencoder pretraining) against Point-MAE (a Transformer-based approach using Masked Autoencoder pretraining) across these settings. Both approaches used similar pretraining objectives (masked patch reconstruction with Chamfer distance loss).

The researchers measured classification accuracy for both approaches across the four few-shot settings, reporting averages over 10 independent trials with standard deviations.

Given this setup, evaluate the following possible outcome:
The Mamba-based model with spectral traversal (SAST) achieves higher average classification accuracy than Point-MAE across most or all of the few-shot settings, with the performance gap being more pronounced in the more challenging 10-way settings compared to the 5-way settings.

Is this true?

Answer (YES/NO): NO